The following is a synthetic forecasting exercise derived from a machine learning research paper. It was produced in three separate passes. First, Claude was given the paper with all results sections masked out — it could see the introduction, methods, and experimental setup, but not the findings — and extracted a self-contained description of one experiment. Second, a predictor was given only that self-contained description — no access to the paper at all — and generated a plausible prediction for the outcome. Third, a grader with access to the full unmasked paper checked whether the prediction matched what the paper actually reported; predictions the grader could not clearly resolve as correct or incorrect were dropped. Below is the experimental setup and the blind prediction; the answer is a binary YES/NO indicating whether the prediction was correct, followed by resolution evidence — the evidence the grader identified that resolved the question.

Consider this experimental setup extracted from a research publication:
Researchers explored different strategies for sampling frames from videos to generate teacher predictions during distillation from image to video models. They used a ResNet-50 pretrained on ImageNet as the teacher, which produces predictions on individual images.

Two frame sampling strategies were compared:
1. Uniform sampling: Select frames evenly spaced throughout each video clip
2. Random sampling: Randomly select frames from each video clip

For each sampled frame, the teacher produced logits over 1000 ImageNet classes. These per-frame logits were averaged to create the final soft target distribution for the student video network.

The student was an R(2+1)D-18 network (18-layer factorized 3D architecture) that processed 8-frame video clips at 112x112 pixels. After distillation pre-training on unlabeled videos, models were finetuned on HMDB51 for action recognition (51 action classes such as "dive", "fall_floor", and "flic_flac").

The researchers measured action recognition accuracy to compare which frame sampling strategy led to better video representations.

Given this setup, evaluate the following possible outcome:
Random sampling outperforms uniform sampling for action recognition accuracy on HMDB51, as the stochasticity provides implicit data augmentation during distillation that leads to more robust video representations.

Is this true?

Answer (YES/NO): YES